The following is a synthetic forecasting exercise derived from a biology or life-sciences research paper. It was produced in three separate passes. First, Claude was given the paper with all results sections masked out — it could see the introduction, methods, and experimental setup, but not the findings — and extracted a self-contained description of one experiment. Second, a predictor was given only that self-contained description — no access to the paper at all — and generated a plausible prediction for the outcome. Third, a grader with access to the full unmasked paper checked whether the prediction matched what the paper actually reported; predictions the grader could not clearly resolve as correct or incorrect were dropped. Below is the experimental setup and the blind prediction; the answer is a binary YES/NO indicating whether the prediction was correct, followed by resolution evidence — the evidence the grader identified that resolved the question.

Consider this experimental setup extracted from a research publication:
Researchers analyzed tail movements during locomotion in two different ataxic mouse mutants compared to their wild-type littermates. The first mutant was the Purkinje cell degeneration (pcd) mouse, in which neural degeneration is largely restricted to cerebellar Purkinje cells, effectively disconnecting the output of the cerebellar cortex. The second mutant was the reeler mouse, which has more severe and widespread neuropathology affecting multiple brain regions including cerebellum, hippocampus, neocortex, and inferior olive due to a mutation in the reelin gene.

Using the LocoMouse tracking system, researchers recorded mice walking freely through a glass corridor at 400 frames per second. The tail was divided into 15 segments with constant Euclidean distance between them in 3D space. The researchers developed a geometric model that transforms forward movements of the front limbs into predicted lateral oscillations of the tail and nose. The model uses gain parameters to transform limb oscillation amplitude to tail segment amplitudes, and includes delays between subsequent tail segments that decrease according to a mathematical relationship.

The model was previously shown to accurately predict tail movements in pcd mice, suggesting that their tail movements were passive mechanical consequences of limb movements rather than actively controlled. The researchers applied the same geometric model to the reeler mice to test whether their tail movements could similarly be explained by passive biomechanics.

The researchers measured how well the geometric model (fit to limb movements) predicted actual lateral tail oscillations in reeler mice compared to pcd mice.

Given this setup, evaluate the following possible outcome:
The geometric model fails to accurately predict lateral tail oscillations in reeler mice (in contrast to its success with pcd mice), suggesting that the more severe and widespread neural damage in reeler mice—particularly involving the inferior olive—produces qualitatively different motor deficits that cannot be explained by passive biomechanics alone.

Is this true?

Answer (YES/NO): NO